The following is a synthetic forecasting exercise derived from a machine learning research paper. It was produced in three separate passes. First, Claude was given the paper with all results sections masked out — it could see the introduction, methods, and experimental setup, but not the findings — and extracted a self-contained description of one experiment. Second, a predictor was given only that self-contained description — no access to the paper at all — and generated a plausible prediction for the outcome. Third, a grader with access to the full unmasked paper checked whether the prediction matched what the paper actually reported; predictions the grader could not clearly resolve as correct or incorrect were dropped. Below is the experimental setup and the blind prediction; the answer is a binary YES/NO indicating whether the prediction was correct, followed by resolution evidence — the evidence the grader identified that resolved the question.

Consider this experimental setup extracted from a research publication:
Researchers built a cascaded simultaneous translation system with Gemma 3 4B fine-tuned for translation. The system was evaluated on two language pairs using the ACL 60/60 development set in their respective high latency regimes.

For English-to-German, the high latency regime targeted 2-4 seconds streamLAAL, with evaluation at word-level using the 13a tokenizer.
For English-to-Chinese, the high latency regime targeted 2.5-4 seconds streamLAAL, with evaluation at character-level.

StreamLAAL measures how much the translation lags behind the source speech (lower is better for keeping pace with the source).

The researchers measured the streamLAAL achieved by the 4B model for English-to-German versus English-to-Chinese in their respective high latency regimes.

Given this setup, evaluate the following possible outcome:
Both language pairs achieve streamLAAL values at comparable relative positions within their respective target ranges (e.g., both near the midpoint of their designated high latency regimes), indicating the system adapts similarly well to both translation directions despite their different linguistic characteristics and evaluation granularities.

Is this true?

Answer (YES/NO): NO